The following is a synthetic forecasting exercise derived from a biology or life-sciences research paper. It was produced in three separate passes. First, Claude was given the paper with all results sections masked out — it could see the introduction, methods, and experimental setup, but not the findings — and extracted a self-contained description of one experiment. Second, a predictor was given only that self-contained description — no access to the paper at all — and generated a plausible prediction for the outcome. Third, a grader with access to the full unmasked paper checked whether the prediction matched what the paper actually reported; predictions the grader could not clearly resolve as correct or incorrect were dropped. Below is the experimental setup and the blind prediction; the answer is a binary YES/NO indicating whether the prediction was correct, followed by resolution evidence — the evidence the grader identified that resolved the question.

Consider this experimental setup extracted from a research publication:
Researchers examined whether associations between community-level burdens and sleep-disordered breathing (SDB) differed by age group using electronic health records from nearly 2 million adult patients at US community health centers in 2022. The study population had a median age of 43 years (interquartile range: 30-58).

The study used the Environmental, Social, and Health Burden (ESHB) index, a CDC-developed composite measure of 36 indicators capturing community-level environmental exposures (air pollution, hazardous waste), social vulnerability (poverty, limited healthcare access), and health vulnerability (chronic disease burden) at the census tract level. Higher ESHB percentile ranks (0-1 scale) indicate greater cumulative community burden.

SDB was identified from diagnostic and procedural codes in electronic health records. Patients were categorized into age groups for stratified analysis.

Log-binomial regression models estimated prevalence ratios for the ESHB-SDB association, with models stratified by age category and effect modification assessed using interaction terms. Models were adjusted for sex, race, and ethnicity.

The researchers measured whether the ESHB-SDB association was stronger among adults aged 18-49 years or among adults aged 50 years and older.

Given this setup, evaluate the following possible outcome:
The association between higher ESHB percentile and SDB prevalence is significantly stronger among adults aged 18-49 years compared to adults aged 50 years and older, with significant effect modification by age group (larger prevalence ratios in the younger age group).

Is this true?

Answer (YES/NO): YES